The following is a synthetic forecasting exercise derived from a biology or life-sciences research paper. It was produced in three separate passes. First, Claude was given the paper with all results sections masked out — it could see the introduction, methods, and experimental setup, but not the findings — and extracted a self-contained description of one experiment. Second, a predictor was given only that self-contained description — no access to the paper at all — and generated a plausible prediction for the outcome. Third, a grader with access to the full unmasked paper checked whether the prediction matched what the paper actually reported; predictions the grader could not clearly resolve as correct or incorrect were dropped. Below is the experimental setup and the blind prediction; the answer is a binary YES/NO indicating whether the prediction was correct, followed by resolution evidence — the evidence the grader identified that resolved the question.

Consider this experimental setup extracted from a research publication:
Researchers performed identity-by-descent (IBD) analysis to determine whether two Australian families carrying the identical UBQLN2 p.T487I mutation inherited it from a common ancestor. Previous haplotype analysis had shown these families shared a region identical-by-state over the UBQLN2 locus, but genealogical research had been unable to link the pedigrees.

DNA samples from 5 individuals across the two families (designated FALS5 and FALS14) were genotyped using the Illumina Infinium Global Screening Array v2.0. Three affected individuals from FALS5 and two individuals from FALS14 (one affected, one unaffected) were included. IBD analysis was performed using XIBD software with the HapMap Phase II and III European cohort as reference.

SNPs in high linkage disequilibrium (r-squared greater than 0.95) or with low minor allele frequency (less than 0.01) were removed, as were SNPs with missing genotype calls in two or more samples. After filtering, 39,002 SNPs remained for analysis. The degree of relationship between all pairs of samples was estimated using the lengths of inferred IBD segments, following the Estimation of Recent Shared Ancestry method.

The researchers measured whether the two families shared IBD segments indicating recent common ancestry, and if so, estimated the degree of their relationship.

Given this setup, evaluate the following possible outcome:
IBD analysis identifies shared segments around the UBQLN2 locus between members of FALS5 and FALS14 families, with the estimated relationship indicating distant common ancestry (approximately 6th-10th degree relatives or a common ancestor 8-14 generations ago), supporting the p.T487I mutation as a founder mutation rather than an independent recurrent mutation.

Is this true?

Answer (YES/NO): NO